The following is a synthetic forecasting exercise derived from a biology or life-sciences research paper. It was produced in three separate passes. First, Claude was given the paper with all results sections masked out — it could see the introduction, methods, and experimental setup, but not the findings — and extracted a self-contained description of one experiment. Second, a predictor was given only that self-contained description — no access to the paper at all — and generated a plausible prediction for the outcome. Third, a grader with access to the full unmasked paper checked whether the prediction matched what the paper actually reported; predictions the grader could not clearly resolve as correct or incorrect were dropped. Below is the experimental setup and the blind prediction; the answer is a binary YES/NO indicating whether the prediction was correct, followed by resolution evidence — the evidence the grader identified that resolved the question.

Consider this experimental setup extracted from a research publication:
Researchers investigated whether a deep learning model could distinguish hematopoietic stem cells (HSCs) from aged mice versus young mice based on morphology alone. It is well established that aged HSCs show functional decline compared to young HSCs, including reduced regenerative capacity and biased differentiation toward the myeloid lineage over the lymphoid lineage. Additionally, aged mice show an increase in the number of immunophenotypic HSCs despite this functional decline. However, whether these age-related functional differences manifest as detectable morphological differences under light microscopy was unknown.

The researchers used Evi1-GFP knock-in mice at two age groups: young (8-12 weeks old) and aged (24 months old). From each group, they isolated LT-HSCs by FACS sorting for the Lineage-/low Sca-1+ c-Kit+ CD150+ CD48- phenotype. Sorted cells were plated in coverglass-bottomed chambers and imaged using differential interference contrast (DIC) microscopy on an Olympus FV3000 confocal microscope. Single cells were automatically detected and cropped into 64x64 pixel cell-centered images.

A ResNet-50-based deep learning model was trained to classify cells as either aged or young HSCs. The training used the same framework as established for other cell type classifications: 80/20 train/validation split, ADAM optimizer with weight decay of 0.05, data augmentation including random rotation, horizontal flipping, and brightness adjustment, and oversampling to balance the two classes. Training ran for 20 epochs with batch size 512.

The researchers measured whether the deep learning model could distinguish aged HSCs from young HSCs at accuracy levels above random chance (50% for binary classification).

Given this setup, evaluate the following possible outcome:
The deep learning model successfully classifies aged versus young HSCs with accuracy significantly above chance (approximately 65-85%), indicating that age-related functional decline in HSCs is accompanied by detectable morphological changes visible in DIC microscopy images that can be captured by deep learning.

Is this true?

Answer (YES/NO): YES